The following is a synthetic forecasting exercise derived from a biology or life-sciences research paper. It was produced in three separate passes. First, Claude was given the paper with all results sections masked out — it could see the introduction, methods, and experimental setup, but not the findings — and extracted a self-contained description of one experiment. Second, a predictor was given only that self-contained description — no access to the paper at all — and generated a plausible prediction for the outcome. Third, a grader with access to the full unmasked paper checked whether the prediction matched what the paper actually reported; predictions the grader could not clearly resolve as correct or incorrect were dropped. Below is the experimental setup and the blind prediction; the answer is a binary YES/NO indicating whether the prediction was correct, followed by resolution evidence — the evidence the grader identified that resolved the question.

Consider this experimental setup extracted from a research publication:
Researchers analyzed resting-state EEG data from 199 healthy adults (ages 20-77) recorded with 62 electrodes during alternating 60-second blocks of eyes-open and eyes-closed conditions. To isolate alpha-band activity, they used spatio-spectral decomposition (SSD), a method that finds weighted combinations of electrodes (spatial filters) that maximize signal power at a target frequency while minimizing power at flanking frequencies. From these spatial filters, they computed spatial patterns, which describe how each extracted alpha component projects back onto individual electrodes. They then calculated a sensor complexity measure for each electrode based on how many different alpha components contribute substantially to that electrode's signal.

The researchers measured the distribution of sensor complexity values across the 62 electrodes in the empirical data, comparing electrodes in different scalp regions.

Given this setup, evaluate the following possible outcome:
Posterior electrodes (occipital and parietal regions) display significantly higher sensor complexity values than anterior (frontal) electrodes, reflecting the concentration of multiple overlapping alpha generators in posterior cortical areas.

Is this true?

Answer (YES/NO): NO